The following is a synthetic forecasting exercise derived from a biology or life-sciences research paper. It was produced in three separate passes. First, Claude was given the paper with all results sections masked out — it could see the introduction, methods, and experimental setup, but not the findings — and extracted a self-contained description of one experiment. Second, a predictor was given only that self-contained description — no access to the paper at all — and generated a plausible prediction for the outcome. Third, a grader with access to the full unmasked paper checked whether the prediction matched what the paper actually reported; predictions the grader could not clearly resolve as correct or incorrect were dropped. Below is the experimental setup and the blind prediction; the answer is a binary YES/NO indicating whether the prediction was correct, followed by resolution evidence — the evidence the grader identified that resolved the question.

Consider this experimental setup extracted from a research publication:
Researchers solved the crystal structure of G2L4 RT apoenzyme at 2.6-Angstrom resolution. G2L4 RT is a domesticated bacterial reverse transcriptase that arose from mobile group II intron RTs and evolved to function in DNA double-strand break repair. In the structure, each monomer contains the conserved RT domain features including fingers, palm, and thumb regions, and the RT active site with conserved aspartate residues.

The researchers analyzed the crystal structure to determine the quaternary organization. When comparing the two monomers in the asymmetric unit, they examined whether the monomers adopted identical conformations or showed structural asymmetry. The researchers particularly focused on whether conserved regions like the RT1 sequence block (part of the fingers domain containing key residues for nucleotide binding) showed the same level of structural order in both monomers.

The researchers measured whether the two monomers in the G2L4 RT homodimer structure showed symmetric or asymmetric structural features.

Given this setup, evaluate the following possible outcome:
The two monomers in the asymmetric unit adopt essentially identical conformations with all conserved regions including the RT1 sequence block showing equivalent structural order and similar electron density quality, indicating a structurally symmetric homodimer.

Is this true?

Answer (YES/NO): YES